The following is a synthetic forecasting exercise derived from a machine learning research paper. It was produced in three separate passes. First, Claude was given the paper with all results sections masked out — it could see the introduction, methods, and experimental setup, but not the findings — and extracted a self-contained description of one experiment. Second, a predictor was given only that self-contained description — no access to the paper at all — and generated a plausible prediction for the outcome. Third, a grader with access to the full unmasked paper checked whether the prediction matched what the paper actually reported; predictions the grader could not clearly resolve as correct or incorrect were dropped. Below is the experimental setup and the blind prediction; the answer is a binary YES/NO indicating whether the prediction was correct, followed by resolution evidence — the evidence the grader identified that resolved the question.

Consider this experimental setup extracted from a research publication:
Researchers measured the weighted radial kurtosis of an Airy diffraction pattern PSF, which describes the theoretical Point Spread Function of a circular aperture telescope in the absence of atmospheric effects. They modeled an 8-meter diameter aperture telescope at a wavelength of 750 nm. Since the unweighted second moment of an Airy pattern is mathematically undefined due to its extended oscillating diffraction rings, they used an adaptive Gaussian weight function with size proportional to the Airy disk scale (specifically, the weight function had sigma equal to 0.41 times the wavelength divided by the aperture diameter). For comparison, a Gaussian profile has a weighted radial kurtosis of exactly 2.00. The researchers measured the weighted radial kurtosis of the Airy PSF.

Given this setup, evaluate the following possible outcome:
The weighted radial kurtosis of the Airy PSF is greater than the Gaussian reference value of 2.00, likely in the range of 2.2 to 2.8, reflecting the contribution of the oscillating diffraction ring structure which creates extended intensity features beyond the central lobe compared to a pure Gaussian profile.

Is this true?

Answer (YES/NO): NO